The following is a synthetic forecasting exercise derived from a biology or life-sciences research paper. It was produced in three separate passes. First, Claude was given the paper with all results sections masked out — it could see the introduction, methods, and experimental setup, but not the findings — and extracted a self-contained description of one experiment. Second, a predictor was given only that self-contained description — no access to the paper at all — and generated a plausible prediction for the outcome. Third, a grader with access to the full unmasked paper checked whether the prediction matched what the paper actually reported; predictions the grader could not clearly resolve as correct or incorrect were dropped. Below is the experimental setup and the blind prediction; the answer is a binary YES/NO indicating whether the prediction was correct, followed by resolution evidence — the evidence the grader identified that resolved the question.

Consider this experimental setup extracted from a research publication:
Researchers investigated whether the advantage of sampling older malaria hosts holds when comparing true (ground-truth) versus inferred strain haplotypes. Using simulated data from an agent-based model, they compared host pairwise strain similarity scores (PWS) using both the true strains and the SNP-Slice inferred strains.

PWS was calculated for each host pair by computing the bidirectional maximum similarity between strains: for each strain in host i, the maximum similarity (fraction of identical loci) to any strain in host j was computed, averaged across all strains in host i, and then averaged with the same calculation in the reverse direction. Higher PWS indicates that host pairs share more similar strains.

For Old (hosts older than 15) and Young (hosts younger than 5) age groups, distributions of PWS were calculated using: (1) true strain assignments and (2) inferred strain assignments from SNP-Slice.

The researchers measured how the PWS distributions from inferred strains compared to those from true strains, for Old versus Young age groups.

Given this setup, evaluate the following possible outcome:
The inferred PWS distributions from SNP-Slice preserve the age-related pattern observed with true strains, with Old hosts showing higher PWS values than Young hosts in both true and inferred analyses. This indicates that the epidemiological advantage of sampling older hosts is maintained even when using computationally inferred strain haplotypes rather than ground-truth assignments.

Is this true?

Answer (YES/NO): NO